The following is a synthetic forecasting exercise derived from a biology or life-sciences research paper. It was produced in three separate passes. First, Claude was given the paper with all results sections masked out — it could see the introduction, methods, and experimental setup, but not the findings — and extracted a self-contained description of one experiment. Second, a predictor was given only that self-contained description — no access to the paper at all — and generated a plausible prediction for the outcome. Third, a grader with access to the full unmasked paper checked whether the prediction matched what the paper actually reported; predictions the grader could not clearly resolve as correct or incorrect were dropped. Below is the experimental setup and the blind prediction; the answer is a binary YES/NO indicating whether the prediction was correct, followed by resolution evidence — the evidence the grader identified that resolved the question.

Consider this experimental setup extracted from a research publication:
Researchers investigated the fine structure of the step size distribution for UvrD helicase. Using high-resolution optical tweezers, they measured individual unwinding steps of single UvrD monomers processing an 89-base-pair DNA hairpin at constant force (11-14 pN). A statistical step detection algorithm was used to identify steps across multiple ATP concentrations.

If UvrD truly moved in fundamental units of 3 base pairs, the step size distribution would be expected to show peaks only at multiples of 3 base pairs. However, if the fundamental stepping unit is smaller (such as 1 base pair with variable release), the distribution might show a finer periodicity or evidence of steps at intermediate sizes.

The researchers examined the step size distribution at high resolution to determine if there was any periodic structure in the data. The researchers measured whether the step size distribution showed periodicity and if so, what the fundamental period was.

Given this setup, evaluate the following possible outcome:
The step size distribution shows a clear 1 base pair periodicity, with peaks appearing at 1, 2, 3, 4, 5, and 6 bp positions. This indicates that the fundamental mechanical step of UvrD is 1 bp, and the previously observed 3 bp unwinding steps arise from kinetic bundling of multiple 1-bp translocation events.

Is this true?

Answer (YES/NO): NO